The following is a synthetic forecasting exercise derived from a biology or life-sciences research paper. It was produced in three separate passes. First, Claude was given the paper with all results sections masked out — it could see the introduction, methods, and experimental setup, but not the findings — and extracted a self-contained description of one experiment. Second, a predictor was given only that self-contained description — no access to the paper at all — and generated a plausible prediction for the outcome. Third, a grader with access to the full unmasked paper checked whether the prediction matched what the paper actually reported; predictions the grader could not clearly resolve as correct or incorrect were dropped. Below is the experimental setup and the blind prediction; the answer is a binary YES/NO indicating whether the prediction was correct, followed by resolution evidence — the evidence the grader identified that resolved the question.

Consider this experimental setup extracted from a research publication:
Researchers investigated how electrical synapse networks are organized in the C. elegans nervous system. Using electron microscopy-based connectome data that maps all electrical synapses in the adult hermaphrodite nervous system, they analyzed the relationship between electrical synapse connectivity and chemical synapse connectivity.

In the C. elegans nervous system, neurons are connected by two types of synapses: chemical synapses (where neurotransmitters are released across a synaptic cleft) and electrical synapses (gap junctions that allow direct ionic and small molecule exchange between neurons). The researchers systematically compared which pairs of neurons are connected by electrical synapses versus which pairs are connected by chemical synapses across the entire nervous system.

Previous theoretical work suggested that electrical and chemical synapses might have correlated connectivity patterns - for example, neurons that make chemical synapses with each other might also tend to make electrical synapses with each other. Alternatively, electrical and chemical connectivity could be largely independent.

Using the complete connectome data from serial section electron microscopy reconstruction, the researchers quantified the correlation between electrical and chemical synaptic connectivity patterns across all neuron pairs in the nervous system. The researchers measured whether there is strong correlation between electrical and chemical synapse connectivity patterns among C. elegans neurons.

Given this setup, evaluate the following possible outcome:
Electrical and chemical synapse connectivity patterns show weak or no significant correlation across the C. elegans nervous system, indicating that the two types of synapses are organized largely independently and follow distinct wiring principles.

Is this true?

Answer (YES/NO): YES